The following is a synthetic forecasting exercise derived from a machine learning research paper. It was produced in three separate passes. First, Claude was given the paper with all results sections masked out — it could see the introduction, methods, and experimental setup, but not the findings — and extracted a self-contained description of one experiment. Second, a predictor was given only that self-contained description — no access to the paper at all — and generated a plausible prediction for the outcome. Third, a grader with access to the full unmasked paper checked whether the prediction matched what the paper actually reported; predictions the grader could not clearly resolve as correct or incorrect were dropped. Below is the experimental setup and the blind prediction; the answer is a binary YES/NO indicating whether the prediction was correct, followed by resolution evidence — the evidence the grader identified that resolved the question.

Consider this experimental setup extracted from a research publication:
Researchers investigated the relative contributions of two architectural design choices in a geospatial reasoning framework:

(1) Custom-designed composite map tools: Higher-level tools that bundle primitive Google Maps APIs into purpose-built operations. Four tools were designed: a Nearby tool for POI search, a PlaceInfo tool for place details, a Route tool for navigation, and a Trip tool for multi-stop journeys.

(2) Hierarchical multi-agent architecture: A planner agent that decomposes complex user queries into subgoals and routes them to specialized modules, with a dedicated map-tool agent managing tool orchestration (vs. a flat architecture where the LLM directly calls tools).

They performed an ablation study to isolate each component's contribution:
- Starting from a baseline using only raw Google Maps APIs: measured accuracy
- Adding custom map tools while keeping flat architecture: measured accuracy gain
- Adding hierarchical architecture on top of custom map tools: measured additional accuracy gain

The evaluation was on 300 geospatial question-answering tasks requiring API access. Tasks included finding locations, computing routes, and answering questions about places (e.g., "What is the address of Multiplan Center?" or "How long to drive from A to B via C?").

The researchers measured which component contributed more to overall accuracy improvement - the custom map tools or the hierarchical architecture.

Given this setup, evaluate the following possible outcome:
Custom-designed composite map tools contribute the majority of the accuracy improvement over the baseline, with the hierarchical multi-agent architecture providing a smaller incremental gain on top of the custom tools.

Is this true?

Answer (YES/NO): NO